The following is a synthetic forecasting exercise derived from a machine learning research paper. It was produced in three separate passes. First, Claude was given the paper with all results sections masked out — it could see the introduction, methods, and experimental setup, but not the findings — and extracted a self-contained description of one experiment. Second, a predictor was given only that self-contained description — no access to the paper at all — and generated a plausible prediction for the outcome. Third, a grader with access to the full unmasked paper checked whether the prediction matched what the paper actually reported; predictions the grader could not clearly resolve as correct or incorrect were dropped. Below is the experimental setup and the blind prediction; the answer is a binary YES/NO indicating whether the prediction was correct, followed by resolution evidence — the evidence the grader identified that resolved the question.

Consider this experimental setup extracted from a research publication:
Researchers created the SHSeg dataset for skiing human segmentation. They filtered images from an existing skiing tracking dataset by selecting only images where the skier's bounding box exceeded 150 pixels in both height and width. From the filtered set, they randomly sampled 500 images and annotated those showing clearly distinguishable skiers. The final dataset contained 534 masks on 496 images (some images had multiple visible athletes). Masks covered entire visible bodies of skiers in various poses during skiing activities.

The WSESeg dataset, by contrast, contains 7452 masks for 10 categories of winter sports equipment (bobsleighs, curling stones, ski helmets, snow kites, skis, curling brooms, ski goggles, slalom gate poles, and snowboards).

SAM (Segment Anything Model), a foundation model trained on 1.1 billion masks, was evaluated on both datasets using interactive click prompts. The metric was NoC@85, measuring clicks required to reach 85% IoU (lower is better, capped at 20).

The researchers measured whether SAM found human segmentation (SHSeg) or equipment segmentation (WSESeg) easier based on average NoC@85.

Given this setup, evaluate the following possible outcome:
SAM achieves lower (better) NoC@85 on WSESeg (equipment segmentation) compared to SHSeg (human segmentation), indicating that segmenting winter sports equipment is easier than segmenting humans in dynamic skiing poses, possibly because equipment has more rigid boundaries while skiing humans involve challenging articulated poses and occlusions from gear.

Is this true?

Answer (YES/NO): NO